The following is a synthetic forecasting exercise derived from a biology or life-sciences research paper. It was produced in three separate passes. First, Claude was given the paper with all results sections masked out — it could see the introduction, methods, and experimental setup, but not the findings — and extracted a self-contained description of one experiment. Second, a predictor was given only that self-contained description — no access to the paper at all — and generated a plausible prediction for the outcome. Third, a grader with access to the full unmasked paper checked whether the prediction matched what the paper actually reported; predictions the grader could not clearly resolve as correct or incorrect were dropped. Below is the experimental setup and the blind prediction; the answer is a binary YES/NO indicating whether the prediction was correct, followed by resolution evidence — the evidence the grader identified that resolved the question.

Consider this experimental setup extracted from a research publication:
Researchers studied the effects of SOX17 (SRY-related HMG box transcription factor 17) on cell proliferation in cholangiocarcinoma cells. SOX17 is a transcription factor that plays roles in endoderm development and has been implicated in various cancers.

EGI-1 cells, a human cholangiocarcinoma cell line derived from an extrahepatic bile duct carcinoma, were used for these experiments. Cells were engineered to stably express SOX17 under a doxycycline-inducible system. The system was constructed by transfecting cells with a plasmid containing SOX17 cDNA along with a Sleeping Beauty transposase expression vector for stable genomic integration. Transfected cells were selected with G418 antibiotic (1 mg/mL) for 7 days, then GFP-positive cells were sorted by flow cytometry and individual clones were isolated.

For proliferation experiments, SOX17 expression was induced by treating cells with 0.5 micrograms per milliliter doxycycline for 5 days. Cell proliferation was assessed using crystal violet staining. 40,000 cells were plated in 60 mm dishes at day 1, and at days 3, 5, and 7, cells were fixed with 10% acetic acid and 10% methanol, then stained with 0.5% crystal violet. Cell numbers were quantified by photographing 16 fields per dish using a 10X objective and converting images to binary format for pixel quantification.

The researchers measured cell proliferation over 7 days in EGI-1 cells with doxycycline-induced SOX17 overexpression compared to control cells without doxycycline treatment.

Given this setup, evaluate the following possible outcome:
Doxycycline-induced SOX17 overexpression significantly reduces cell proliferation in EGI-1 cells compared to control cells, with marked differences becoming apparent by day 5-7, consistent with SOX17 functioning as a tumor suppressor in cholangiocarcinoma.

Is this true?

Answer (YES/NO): NO